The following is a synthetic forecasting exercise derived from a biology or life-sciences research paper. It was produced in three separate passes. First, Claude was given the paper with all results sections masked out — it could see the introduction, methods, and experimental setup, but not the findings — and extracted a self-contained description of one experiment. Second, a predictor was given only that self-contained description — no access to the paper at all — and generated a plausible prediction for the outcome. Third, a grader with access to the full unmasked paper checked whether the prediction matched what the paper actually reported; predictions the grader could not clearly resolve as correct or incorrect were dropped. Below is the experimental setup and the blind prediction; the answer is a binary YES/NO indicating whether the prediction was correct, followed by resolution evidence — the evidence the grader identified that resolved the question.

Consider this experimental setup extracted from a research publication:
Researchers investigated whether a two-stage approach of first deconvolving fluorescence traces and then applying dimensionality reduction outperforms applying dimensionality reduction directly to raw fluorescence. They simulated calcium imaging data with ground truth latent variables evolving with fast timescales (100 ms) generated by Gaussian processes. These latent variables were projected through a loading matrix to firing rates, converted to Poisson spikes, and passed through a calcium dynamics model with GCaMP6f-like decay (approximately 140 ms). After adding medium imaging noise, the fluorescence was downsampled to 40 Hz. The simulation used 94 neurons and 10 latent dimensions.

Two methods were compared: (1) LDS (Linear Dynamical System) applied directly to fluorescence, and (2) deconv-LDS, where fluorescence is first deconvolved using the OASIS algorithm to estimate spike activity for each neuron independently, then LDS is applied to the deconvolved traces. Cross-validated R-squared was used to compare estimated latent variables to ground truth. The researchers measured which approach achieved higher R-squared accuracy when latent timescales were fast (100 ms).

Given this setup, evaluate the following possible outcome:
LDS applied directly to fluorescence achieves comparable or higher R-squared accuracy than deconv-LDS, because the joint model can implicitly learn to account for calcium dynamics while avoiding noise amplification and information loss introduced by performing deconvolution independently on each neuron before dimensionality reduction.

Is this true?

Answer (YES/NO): NO